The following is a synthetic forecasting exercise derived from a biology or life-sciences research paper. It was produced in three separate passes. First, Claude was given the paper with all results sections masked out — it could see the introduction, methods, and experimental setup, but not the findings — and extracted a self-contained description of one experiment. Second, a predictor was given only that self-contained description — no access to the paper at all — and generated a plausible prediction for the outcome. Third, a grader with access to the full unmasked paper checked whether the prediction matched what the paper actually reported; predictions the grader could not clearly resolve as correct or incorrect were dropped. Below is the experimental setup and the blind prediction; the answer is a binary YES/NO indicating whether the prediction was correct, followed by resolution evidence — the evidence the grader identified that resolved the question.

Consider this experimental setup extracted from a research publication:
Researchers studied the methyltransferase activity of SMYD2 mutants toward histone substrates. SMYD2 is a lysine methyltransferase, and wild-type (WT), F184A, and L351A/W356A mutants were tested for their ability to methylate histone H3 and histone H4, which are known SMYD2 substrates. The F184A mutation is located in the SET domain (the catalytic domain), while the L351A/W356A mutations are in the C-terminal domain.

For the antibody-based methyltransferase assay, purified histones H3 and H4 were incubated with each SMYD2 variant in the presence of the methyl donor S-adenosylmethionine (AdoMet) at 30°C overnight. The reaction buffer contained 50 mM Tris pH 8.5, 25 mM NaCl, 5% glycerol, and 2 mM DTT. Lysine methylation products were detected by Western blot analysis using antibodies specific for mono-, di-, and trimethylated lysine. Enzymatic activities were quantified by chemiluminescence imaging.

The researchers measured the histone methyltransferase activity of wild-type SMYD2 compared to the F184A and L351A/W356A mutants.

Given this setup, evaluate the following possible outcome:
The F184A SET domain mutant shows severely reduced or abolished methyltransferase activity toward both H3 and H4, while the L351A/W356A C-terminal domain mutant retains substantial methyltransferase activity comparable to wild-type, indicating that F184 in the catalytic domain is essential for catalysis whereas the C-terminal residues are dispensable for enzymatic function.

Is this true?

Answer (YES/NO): NO